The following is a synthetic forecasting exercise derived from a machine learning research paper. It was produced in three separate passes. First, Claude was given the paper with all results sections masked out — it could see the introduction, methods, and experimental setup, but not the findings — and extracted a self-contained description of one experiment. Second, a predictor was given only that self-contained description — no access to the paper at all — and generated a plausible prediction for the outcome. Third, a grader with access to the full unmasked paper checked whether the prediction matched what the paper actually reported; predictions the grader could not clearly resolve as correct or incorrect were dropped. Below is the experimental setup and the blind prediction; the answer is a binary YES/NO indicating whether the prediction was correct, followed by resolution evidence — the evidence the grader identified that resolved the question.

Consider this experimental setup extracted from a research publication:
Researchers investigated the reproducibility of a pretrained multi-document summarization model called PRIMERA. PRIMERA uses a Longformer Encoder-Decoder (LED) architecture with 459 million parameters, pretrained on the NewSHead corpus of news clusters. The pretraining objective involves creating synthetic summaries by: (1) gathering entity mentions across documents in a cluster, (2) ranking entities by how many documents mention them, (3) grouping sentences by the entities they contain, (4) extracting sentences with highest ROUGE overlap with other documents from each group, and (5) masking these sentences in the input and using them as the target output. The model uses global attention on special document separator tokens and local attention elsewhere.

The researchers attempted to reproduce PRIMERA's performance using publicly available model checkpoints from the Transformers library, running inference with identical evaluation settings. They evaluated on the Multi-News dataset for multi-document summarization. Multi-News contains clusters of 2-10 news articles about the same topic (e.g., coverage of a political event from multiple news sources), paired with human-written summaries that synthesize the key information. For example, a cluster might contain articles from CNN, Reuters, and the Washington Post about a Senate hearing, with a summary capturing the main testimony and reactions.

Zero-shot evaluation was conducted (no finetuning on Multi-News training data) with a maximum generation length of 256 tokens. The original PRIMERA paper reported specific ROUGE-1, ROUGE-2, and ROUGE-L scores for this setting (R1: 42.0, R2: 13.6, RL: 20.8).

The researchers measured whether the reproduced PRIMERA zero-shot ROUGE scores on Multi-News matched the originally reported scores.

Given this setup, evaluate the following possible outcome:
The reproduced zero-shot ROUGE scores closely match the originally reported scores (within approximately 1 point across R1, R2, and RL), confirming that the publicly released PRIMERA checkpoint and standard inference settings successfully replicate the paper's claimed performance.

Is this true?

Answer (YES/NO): NO